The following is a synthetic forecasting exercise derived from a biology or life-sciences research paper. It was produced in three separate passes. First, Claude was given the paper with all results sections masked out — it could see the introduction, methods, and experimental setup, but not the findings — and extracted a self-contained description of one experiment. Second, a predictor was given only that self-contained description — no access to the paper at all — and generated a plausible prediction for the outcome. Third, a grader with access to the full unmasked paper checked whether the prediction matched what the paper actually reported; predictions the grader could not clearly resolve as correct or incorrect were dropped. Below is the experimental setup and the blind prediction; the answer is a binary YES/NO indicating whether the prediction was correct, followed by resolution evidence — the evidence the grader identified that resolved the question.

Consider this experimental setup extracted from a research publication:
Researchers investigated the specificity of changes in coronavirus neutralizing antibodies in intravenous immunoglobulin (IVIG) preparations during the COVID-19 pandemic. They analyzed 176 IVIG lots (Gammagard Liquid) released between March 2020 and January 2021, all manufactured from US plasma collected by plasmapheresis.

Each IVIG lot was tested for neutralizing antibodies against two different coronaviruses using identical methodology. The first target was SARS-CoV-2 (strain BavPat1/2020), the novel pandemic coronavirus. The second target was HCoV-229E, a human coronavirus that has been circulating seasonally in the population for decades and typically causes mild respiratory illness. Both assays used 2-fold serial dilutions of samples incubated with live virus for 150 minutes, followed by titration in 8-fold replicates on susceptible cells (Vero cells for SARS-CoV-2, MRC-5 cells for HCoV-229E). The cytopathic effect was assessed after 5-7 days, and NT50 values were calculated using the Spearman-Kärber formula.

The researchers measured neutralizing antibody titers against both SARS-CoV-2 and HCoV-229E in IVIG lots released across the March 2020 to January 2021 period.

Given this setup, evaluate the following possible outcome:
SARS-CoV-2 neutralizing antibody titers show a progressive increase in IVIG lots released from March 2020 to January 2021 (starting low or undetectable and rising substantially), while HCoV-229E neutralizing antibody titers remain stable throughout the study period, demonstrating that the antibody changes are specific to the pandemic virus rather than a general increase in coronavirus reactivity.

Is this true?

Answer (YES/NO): YES